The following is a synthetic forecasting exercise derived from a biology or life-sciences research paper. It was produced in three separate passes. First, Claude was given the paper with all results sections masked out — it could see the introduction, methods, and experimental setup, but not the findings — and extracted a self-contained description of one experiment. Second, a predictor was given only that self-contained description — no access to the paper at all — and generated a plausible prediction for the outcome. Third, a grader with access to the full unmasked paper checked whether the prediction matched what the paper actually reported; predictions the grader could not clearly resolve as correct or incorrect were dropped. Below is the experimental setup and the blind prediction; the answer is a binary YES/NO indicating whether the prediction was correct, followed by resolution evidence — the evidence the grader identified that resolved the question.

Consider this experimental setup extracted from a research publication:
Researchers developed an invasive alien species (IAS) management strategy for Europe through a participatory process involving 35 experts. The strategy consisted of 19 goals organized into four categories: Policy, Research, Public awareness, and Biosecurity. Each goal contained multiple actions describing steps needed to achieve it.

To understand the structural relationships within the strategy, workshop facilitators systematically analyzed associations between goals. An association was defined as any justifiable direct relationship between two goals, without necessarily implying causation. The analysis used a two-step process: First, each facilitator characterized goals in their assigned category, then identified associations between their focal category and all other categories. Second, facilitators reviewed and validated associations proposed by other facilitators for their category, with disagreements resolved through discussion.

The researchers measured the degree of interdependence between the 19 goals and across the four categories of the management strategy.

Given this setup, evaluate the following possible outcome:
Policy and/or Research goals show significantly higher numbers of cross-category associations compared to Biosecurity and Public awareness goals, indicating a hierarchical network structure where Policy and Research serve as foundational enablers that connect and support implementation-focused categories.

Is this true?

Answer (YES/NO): NO